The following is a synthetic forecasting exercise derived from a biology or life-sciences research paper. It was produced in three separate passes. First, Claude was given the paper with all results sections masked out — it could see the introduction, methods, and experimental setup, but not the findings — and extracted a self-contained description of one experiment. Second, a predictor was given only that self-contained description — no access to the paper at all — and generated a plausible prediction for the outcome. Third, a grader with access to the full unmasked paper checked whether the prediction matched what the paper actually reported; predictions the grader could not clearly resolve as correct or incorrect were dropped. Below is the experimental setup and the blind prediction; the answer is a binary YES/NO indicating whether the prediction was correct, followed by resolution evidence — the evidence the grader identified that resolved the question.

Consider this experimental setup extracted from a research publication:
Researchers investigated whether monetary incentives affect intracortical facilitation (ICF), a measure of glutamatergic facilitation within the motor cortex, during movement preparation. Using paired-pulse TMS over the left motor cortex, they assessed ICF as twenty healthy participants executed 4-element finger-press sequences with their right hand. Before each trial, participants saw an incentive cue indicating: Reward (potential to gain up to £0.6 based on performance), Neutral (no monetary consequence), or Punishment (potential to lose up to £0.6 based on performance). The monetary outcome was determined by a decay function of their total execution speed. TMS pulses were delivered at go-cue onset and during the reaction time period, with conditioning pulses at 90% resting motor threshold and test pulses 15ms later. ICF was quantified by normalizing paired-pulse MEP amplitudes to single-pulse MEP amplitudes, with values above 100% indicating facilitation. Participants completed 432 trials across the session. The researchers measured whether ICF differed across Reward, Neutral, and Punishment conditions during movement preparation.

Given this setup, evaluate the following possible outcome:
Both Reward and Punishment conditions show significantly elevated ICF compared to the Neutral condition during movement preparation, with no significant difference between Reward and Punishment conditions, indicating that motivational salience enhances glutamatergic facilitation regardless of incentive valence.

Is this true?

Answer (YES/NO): YES